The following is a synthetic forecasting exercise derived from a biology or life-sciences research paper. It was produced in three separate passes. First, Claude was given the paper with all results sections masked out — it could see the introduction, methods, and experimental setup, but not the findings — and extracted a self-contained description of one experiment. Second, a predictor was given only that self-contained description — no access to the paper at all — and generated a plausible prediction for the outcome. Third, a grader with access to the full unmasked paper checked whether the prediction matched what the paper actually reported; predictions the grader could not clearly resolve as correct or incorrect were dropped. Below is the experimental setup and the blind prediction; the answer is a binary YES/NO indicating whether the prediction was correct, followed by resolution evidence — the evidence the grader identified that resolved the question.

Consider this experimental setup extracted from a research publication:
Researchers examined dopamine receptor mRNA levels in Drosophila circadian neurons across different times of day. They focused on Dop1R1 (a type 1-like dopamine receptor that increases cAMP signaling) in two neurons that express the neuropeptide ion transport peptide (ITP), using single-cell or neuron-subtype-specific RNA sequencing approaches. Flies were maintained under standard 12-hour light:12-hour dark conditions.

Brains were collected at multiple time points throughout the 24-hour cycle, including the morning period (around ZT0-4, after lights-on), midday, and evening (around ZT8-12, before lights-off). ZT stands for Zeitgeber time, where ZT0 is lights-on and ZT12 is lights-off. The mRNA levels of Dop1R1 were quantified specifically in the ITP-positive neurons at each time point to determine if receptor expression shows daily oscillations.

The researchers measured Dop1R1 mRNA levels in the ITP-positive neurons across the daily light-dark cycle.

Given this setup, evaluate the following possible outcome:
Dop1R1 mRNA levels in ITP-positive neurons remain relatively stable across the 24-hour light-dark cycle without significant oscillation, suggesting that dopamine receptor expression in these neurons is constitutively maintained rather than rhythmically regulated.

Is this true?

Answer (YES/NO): NO